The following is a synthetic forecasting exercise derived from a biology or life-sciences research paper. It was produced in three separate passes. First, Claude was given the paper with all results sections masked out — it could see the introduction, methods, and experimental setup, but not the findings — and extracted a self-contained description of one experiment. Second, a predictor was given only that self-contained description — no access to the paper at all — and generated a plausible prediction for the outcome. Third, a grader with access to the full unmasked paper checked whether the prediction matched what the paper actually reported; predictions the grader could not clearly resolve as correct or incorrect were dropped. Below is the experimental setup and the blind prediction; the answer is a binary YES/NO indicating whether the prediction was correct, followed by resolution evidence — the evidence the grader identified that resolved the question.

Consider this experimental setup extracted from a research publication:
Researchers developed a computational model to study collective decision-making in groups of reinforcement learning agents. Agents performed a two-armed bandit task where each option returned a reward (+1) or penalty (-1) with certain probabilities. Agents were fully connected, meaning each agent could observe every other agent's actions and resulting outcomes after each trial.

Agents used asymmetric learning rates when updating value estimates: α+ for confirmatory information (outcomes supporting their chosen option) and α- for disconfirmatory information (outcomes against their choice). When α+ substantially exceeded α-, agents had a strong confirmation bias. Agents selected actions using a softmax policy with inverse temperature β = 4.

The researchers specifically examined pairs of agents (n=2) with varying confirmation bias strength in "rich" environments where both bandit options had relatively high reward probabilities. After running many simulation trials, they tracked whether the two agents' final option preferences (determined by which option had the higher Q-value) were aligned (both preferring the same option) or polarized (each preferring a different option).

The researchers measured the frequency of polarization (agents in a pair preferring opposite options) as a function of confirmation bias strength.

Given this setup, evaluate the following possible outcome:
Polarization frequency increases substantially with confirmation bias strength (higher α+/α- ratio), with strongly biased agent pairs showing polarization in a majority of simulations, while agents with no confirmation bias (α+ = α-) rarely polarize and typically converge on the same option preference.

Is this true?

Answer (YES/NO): YES